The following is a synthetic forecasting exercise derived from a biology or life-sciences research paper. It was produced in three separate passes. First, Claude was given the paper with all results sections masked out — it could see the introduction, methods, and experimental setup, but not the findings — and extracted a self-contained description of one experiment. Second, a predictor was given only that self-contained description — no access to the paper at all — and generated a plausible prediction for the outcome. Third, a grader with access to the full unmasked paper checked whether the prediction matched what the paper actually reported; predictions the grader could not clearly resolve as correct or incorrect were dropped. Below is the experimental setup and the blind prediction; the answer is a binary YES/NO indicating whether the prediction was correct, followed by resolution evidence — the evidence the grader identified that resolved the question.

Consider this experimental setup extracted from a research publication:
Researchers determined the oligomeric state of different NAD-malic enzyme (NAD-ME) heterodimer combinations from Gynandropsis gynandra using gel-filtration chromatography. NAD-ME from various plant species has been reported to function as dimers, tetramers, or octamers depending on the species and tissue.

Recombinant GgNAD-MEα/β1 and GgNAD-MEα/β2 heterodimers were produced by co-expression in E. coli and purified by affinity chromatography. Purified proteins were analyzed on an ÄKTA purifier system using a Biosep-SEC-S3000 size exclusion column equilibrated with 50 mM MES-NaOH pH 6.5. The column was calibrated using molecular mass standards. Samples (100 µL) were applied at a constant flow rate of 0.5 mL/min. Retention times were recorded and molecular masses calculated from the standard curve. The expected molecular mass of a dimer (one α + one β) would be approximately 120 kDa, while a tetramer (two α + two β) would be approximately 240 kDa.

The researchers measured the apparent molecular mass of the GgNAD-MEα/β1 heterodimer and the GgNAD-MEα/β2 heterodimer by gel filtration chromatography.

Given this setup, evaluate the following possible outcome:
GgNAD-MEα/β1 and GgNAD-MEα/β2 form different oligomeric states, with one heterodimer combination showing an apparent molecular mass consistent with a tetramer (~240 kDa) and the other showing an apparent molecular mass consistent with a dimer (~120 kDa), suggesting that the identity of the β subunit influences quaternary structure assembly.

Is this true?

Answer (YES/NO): NO